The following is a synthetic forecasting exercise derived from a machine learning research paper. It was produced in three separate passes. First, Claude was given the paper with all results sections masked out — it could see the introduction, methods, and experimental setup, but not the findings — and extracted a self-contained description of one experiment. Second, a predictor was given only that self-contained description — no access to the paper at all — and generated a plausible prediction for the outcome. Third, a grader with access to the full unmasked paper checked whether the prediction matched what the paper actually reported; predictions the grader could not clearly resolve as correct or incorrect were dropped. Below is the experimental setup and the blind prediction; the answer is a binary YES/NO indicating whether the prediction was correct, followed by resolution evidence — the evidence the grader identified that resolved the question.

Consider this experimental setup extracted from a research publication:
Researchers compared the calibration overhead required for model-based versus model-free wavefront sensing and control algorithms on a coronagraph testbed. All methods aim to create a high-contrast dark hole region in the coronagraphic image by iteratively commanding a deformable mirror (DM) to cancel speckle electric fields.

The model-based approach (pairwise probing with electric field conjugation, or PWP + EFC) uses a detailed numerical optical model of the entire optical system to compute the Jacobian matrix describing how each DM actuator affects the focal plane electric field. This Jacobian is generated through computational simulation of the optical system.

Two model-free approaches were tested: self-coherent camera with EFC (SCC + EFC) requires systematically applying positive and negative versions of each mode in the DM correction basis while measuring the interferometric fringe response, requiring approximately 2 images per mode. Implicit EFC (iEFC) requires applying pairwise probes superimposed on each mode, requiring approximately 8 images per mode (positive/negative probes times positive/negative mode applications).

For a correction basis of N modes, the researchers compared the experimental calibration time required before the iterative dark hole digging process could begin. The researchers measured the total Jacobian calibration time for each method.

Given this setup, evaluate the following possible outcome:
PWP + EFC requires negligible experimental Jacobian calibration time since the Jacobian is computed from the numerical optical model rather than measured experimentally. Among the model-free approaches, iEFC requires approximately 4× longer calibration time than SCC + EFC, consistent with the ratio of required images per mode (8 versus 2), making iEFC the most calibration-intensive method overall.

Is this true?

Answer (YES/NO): YES